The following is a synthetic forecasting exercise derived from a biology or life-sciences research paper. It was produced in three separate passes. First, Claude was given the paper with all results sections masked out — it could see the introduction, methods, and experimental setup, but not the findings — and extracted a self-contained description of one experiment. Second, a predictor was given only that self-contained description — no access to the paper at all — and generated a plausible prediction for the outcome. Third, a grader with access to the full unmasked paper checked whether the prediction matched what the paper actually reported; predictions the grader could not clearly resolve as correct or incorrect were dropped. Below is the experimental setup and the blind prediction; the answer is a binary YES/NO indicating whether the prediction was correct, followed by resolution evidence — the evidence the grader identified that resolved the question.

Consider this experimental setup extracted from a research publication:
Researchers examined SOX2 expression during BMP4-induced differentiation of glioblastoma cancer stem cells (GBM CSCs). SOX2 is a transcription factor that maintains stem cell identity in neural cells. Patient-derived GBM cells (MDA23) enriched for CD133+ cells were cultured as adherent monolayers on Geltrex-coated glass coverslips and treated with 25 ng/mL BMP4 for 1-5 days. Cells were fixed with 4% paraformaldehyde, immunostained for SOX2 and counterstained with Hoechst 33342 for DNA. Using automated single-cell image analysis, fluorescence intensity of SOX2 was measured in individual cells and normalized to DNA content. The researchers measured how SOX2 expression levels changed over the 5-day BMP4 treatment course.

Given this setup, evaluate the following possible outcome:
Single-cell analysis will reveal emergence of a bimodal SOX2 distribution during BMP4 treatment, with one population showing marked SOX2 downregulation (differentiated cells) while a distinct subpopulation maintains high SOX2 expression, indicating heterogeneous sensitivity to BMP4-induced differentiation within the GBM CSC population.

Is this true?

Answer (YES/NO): YES